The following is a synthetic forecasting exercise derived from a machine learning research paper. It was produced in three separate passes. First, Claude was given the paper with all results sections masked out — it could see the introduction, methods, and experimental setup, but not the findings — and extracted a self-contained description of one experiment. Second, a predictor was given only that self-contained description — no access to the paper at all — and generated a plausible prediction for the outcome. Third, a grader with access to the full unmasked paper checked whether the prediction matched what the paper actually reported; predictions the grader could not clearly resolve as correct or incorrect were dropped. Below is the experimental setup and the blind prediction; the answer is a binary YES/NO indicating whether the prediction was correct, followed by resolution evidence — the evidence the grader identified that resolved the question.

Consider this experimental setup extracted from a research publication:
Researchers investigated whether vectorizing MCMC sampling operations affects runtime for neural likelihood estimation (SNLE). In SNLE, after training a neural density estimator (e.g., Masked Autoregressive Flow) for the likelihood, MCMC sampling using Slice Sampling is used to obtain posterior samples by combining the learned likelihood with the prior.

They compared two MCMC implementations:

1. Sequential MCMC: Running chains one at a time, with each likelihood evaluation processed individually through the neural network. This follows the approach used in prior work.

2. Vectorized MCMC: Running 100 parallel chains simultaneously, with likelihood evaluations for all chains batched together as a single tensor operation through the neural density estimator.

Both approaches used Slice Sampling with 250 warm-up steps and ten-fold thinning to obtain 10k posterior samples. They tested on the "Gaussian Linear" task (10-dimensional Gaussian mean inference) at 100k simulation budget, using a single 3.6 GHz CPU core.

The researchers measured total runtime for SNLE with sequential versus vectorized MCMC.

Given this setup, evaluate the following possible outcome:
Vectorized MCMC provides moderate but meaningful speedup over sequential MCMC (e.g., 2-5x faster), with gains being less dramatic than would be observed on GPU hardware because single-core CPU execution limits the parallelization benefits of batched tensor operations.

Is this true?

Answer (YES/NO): NO